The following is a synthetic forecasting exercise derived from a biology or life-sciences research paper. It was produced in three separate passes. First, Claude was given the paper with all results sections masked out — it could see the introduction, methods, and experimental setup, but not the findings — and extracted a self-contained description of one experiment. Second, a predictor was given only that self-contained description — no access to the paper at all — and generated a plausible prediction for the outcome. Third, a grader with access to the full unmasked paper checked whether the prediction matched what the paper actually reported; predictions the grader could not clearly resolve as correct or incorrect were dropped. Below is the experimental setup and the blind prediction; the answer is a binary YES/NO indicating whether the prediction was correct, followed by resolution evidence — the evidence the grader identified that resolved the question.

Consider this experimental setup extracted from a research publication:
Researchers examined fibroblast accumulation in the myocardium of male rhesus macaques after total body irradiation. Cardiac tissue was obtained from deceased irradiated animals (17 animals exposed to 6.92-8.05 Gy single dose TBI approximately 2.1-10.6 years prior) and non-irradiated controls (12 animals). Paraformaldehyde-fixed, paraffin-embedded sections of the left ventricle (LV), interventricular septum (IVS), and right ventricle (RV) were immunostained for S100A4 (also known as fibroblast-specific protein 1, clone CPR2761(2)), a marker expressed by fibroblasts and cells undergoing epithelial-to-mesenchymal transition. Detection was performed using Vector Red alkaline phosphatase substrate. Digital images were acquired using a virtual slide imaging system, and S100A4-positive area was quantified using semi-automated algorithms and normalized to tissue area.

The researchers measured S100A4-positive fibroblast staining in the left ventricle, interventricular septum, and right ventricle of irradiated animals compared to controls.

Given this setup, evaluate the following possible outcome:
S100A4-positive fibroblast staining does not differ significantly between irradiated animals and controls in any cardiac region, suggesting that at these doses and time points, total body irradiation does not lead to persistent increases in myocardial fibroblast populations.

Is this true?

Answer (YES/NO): NO